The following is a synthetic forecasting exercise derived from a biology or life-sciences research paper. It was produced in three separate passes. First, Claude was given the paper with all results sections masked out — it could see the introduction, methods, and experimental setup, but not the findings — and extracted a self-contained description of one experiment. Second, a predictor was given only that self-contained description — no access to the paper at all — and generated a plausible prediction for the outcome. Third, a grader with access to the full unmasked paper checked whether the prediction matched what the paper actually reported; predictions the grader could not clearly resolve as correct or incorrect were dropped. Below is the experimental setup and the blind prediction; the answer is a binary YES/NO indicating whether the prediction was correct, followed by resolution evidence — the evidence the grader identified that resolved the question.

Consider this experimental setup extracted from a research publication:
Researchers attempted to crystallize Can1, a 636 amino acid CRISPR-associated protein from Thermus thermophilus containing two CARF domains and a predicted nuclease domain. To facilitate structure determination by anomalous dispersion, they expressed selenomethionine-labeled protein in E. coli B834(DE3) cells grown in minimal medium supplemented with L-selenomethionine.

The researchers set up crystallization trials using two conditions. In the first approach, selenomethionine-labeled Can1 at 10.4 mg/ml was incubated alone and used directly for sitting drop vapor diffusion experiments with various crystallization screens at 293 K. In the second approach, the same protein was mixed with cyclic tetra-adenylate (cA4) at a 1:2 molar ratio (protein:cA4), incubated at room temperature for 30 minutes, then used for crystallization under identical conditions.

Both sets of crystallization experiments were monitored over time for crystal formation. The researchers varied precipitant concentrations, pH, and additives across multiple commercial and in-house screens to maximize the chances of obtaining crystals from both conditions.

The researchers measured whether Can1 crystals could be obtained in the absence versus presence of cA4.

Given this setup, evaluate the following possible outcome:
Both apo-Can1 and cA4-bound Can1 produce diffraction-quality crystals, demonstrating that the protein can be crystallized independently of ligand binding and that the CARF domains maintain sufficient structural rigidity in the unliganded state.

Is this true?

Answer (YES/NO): NO